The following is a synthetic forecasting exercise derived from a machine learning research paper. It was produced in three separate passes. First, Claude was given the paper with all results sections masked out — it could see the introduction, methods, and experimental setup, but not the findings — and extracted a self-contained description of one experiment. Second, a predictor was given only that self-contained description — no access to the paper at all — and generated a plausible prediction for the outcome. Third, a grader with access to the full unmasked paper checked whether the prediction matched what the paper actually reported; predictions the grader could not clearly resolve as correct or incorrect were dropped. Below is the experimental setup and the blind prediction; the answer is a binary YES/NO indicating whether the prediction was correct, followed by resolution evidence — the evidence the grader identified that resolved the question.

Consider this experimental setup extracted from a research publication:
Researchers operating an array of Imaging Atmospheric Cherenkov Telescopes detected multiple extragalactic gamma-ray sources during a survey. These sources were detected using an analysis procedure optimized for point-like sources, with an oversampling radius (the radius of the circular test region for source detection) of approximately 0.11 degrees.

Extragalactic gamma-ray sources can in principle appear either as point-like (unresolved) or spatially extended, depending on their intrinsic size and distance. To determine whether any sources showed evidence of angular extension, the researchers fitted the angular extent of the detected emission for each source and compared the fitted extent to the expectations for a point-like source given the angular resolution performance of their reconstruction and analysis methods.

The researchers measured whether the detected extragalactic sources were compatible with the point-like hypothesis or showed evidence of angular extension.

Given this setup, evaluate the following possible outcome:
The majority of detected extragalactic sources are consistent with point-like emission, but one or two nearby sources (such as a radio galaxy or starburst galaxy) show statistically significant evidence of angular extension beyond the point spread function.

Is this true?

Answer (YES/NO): NO